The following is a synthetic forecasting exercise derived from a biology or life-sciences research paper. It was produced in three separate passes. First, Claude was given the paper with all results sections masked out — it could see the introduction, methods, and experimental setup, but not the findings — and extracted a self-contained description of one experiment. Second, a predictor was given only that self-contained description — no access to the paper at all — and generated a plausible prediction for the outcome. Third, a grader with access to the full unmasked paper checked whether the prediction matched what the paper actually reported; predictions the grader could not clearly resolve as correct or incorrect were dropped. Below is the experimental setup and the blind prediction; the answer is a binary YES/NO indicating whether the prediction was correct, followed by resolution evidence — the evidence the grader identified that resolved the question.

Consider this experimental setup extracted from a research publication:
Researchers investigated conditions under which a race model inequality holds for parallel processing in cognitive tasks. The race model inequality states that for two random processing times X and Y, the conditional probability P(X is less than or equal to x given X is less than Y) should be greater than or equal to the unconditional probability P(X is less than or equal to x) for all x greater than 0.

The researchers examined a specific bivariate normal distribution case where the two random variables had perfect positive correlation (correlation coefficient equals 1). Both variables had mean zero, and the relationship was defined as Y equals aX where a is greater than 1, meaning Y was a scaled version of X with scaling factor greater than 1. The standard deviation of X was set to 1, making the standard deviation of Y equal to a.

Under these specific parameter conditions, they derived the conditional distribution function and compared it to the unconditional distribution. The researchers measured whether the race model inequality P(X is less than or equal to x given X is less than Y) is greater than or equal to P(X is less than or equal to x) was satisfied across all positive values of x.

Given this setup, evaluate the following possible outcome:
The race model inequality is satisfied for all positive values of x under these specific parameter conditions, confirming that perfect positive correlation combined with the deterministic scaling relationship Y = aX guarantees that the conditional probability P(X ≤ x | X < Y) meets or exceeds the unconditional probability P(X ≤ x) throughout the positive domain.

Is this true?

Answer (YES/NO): NO